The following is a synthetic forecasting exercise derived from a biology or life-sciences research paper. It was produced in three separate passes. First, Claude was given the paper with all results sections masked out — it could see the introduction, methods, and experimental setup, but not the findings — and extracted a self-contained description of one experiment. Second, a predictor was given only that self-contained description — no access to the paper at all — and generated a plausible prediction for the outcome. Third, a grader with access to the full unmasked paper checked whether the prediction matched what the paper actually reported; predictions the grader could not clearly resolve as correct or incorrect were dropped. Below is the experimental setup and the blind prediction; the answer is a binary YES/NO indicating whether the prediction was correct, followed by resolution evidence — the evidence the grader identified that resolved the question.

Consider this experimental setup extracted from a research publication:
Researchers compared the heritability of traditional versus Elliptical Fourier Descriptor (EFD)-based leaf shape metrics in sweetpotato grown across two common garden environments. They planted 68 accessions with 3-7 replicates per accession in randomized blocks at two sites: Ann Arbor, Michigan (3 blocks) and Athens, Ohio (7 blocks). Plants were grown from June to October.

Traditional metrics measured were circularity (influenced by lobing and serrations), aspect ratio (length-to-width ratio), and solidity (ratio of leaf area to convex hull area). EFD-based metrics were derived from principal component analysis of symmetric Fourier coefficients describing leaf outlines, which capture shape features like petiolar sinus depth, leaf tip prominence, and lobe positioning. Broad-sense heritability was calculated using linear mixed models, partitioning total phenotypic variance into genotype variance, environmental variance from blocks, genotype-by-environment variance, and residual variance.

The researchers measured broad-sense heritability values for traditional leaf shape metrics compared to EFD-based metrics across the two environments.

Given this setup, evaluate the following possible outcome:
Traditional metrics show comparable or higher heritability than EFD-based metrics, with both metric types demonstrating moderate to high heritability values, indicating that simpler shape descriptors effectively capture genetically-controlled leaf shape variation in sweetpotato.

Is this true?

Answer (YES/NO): NO